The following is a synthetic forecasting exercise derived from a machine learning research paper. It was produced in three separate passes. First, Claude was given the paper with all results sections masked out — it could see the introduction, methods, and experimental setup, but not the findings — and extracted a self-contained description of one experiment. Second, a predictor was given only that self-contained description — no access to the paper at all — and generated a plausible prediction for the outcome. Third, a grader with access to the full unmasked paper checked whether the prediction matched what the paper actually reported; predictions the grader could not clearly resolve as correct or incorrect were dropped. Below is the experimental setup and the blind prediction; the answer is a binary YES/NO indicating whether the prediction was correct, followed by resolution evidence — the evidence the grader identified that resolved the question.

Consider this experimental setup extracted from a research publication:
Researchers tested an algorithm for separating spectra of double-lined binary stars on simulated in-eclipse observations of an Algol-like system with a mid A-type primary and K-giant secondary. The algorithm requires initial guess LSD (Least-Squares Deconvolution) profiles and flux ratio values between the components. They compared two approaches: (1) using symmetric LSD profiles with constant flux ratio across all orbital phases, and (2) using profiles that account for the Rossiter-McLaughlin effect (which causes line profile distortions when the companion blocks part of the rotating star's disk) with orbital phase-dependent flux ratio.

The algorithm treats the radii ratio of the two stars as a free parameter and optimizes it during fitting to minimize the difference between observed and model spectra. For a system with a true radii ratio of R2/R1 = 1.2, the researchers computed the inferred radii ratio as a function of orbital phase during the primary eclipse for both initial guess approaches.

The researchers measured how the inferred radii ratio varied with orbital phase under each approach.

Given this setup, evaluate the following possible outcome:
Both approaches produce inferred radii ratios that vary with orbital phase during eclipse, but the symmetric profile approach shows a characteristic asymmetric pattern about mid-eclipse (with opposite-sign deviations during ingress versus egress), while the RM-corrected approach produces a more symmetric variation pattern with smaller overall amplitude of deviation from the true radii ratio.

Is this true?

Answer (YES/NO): NO